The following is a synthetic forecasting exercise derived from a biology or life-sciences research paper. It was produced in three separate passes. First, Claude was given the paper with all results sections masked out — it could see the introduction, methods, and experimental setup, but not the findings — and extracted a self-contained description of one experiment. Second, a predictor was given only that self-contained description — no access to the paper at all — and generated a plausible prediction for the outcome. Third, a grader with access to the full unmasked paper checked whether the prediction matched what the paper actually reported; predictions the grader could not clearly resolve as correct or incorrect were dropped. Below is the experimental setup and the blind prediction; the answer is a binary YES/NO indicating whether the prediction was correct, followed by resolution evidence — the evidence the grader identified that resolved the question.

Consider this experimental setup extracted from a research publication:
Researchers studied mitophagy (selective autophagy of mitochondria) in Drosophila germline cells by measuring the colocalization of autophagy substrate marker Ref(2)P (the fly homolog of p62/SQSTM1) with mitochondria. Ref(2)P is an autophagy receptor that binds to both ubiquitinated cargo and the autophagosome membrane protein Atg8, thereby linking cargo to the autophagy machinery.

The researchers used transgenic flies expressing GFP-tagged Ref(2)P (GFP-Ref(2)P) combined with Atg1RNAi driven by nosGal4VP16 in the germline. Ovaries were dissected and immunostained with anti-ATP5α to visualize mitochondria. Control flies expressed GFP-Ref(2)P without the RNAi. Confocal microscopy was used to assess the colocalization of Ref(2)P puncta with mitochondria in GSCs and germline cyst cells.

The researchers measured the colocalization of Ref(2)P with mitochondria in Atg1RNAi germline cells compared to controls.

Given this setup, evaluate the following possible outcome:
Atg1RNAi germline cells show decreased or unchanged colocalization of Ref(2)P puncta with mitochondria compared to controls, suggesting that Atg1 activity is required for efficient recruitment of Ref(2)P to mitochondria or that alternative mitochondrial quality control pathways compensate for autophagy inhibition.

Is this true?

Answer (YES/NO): NO